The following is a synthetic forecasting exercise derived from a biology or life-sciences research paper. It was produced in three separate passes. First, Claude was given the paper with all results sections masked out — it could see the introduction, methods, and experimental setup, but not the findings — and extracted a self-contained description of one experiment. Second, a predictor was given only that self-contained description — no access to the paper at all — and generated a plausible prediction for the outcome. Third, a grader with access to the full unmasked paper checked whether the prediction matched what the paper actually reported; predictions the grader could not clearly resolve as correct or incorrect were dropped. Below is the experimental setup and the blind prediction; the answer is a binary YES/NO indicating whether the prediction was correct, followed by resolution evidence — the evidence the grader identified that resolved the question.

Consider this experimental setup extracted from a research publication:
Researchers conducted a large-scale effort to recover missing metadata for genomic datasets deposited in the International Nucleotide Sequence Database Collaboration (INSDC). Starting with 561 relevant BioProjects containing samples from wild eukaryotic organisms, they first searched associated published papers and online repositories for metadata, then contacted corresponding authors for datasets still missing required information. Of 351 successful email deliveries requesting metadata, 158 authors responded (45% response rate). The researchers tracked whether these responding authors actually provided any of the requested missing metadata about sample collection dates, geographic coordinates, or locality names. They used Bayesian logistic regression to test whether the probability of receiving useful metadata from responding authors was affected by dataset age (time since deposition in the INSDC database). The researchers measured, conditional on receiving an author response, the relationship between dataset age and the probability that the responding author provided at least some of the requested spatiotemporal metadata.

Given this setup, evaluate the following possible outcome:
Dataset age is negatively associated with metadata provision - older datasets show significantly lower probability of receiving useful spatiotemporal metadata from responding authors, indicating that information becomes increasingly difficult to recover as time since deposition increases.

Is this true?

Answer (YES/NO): YES